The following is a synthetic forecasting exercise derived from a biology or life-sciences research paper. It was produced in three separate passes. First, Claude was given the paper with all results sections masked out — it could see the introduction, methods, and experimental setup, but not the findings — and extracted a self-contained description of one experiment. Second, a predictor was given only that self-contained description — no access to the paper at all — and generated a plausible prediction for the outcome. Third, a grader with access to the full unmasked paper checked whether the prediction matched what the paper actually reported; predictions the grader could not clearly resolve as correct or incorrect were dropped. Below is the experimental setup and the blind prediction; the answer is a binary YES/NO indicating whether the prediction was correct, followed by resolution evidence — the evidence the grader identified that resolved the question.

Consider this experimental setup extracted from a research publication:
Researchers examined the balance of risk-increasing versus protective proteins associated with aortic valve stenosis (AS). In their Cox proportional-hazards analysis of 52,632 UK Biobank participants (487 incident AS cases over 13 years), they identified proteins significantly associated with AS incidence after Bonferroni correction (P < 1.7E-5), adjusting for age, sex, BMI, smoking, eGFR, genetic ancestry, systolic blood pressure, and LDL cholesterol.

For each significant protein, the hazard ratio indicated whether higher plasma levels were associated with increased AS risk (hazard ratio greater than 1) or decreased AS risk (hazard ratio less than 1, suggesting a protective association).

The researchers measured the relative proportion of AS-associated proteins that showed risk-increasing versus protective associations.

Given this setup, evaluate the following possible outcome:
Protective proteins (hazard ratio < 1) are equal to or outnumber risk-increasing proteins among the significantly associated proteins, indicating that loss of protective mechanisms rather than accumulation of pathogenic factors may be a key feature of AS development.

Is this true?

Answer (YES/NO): NO